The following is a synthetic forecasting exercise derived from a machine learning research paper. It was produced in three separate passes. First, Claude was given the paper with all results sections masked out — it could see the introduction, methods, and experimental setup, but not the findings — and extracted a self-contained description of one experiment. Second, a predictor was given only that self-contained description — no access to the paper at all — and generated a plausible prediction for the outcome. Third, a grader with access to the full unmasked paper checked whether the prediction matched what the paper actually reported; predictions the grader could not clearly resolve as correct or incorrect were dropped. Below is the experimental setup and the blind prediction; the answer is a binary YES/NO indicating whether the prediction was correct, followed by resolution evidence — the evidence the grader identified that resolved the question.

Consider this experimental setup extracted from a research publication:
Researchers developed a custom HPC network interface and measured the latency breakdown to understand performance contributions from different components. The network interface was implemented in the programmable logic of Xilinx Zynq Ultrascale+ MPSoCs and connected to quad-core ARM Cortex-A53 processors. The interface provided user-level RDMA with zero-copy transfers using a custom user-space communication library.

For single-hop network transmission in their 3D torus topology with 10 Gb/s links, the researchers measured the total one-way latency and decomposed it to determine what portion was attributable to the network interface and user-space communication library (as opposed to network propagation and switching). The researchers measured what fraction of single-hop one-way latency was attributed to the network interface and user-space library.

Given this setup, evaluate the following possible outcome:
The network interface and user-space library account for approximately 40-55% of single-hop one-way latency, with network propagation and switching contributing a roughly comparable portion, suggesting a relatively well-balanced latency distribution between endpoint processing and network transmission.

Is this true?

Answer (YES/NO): NO